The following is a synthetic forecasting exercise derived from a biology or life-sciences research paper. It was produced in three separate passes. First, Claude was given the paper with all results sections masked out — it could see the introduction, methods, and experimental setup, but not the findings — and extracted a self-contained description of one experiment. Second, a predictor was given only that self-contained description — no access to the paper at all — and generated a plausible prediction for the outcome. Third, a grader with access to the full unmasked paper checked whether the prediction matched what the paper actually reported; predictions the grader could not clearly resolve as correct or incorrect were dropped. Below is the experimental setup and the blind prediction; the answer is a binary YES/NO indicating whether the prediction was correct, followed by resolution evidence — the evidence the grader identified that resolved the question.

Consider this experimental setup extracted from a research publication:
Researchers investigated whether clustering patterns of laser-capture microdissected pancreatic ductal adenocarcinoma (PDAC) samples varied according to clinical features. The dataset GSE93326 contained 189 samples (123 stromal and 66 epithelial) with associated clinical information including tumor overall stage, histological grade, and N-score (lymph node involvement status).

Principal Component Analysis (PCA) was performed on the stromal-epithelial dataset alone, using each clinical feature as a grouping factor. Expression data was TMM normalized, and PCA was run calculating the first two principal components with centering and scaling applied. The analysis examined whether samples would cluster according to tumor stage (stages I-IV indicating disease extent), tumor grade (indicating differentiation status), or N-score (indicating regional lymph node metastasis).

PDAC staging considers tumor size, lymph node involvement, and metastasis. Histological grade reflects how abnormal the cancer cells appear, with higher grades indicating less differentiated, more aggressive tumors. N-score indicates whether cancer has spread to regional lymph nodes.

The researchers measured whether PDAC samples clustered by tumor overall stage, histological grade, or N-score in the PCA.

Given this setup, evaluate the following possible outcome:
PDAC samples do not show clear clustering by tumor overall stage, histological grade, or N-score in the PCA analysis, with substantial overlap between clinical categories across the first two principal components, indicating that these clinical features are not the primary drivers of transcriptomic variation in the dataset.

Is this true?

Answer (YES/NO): YES